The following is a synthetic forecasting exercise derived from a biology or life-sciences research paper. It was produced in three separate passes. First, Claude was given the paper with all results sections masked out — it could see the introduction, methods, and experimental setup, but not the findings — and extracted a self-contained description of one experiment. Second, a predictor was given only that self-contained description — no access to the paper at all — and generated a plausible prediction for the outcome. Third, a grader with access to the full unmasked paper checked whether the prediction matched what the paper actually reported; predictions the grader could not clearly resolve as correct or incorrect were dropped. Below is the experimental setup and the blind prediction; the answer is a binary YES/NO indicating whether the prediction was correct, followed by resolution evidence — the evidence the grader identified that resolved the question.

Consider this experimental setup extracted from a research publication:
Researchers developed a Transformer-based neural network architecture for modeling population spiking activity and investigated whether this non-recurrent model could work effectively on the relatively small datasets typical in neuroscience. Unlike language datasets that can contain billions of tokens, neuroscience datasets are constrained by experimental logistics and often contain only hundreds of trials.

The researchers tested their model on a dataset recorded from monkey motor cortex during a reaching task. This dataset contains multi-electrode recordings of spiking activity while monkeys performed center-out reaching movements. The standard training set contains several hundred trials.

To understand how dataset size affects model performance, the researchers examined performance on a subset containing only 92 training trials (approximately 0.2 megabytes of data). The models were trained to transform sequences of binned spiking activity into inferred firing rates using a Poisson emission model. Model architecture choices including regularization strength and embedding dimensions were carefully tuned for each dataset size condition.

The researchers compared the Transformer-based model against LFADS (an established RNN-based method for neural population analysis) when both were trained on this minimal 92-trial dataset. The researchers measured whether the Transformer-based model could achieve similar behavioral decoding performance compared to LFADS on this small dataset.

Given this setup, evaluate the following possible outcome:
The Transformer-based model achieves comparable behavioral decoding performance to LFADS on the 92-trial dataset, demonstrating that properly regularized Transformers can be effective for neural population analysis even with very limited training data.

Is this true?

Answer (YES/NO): YES